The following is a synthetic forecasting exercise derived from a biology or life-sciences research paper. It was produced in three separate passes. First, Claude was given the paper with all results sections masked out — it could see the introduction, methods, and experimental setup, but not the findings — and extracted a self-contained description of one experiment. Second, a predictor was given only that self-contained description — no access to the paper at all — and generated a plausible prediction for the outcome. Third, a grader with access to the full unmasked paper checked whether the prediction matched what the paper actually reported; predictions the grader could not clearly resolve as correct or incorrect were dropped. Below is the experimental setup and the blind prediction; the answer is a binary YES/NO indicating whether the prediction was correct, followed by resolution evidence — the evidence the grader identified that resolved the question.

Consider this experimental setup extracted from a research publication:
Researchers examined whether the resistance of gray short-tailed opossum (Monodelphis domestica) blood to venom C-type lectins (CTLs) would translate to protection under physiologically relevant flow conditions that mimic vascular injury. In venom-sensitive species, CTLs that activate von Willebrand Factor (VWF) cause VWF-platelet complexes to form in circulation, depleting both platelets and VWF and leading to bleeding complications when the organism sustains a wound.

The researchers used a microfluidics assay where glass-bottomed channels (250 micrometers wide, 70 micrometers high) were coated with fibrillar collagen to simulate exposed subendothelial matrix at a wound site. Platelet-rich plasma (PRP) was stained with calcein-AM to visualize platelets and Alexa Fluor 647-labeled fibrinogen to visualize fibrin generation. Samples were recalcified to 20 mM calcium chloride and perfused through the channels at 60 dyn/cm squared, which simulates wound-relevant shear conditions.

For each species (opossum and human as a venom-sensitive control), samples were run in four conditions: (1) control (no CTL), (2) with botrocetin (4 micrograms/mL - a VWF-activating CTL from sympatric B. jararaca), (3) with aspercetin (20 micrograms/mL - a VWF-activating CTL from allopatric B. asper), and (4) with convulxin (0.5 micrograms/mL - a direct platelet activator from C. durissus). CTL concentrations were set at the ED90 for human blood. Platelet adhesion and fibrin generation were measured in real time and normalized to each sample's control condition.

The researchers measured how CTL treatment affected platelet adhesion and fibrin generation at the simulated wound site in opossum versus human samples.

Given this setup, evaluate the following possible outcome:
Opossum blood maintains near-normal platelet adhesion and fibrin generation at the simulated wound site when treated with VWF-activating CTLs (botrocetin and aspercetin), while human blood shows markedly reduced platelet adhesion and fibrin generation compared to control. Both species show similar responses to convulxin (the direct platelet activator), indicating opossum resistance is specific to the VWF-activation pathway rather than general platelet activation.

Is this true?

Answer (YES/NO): NO